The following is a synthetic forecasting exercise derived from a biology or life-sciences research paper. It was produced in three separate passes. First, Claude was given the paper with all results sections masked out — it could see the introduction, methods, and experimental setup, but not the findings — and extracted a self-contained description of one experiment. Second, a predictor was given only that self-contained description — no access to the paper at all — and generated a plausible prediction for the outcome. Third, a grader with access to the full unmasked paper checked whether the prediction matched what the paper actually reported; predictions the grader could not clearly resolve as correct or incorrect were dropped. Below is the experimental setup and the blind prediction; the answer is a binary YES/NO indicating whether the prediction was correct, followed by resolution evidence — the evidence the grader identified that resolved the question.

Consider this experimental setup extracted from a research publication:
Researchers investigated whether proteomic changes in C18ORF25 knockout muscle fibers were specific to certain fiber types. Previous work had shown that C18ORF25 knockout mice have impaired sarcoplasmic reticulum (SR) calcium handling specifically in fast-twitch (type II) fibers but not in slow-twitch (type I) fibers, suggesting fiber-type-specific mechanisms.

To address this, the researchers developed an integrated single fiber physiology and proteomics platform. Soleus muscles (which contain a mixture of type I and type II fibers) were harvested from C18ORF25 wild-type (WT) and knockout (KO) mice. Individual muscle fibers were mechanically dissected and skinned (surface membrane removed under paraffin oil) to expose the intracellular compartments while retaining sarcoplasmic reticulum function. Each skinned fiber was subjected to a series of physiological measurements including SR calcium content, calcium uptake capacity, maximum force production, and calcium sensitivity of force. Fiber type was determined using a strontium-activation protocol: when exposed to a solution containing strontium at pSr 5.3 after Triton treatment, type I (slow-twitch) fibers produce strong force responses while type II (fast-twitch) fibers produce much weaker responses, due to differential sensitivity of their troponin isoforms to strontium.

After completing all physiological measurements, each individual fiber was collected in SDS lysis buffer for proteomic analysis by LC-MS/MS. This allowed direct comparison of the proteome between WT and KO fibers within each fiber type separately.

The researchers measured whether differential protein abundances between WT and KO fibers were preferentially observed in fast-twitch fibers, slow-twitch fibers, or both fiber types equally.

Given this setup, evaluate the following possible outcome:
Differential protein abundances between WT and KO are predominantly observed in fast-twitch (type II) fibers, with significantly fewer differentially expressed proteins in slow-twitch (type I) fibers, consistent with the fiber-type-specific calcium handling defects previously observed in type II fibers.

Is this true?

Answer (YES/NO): YES